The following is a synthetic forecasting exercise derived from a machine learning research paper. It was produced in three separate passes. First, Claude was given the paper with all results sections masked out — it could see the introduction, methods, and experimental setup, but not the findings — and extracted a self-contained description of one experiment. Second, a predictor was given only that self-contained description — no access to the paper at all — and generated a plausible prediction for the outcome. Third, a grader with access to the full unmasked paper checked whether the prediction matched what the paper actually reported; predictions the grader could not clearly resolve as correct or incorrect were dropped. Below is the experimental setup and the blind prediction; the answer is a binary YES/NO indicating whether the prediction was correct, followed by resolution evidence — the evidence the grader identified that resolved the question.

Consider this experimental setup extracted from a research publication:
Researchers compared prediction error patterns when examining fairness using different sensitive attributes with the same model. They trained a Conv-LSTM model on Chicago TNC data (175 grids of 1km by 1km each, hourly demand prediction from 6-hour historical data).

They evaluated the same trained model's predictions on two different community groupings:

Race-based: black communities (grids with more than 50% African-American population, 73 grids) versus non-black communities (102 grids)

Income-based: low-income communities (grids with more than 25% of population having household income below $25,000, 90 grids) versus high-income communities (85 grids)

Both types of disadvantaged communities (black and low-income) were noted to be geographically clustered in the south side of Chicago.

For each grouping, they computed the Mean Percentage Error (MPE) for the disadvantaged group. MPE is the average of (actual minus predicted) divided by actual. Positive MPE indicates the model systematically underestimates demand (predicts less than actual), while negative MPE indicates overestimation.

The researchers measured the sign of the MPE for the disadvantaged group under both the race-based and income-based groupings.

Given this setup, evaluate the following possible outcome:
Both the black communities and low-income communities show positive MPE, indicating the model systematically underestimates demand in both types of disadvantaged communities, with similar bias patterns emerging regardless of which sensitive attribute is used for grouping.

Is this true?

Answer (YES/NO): YES